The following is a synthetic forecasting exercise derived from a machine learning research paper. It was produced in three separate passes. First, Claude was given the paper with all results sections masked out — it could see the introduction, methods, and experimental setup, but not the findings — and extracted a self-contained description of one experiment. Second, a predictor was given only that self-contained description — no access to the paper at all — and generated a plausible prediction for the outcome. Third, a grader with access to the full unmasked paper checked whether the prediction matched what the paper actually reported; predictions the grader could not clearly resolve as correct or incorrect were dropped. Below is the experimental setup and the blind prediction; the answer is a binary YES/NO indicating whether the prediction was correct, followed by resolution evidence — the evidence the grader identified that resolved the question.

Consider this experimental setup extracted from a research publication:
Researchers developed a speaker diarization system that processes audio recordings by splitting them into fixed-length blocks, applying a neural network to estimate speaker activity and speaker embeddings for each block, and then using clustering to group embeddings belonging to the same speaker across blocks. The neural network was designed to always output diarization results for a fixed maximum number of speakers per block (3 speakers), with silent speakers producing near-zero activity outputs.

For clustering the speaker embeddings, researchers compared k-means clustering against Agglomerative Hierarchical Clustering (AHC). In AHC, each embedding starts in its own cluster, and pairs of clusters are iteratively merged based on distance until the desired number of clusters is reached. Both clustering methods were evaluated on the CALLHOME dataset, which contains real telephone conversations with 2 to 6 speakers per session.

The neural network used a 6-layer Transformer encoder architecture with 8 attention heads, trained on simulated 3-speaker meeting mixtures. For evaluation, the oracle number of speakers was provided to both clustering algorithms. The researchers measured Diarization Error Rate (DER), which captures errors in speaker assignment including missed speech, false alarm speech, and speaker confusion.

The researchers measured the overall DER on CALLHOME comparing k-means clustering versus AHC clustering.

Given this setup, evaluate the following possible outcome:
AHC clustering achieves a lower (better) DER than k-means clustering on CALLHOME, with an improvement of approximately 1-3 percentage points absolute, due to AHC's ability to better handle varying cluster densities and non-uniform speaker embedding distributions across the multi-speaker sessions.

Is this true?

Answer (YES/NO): NO